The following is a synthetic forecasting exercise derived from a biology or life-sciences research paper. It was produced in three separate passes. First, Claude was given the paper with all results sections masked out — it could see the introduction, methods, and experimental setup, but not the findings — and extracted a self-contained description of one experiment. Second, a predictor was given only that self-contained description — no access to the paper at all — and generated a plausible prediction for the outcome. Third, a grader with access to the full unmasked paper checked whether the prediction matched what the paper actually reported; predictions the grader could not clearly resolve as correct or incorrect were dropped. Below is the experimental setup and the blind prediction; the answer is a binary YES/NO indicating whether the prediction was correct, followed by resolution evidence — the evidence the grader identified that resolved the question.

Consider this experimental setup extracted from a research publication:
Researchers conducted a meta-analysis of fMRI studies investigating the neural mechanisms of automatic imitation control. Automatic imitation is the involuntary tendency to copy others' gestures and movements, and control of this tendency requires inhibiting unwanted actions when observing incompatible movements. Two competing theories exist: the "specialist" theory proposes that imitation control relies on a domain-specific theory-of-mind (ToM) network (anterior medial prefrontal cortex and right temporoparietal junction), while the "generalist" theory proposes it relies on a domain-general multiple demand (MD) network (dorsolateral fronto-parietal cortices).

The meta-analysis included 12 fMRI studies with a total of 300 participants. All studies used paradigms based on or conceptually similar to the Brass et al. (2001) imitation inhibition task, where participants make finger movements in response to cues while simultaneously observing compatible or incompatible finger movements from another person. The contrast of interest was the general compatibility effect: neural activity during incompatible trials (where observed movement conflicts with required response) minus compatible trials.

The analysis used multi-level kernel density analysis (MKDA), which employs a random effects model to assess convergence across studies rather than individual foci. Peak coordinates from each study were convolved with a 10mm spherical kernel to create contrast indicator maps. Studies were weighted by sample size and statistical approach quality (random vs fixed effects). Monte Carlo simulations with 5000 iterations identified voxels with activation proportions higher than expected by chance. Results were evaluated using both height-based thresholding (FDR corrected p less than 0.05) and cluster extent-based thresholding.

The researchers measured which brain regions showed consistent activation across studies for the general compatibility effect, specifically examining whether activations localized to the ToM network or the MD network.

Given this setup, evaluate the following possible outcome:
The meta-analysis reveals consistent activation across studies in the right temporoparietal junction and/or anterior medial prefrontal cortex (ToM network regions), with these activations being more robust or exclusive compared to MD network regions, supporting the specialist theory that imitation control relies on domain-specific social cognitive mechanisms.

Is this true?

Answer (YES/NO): NO